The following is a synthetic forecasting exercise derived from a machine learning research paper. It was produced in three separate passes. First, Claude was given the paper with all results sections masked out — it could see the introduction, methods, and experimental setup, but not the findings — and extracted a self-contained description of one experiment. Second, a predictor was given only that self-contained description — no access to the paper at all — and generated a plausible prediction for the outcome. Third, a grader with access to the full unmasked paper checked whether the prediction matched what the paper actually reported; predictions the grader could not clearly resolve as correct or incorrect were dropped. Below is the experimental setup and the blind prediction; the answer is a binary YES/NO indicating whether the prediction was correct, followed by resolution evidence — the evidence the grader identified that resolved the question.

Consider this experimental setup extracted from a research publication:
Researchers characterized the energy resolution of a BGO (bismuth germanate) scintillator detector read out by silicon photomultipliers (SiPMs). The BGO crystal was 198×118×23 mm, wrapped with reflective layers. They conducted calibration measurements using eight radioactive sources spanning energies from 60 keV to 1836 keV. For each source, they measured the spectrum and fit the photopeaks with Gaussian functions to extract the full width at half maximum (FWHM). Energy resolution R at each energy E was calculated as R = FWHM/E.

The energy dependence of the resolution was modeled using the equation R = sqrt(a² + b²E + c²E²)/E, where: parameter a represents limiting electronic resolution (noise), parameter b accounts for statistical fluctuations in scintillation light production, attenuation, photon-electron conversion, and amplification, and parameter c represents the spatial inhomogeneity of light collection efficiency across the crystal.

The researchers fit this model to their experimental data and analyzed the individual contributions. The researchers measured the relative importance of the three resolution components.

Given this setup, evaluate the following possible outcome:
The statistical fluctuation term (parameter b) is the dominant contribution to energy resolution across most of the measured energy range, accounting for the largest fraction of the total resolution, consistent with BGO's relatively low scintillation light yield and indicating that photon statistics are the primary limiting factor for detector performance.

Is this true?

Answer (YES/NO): YES